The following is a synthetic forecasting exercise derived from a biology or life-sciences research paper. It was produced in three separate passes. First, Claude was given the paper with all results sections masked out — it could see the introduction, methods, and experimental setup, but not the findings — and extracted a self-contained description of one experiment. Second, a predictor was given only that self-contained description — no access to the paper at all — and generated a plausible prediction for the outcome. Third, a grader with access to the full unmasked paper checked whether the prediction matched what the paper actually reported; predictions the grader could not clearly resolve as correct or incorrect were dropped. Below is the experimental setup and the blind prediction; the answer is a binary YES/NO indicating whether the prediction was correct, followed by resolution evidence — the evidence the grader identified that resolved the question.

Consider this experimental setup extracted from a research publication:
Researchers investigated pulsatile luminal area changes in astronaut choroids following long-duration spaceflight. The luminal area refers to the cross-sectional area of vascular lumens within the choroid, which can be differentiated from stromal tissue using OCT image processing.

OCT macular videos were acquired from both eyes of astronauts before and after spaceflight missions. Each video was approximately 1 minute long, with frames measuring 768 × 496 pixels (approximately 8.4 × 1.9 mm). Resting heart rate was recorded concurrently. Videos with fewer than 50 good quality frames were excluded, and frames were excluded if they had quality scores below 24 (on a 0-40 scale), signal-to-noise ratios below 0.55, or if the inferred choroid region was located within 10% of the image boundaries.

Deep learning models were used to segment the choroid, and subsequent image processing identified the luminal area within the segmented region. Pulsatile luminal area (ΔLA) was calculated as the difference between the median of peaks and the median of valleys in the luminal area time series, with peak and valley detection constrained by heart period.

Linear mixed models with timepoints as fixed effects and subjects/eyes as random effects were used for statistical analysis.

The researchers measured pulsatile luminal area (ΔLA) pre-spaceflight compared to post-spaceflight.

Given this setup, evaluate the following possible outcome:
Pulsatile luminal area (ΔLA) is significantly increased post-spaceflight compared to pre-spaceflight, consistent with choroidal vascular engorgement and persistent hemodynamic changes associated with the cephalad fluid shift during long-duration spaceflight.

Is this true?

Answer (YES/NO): YES